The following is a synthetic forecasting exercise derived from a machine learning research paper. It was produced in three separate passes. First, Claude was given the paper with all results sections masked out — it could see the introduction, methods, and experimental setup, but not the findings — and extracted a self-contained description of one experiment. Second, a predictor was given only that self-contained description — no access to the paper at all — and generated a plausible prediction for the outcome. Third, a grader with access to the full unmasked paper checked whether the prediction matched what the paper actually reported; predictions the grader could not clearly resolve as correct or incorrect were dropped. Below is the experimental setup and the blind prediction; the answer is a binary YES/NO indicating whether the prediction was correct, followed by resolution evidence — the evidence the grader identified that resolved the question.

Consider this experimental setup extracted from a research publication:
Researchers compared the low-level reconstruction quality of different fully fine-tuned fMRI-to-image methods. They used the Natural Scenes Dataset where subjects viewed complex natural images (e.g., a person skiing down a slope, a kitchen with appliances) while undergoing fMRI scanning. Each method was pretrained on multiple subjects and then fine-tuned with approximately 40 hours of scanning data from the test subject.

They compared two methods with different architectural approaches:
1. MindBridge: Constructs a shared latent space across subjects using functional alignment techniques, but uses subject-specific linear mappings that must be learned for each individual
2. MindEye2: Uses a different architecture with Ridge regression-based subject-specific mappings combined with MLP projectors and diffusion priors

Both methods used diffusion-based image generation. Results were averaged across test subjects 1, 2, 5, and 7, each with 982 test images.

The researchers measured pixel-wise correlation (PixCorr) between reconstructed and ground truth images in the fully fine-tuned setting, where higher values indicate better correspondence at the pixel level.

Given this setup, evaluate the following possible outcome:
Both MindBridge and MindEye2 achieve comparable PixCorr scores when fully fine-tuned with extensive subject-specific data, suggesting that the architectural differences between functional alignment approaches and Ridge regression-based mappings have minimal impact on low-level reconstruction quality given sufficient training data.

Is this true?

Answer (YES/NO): NO